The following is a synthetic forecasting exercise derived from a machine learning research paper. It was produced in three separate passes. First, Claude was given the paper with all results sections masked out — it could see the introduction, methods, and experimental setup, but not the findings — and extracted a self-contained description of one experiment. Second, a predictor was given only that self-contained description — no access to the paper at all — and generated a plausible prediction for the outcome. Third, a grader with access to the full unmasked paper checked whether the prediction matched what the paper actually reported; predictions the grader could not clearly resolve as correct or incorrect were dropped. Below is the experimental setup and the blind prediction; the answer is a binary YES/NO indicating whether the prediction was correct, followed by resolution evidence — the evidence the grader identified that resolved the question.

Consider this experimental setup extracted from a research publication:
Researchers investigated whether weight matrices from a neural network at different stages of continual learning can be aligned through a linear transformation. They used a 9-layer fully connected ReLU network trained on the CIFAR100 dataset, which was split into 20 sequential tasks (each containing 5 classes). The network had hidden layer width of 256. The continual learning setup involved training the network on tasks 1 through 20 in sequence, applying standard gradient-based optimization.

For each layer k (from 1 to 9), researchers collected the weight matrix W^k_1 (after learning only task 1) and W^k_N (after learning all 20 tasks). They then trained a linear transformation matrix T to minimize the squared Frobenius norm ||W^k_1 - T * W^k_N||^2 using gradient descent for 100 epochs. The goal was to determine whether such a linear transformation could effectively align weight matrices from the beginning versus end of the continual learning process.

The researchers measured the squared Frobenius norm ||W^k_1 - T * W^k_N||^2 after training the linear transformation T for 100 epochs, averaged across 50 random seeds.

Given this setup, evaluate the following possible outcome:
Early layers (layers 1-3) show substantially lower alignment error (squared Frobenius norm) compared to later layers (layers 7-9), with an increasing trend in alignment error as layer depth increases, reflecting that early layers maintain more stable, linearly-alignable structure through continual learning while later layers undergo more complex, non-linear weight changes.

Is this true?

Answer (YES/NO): NO